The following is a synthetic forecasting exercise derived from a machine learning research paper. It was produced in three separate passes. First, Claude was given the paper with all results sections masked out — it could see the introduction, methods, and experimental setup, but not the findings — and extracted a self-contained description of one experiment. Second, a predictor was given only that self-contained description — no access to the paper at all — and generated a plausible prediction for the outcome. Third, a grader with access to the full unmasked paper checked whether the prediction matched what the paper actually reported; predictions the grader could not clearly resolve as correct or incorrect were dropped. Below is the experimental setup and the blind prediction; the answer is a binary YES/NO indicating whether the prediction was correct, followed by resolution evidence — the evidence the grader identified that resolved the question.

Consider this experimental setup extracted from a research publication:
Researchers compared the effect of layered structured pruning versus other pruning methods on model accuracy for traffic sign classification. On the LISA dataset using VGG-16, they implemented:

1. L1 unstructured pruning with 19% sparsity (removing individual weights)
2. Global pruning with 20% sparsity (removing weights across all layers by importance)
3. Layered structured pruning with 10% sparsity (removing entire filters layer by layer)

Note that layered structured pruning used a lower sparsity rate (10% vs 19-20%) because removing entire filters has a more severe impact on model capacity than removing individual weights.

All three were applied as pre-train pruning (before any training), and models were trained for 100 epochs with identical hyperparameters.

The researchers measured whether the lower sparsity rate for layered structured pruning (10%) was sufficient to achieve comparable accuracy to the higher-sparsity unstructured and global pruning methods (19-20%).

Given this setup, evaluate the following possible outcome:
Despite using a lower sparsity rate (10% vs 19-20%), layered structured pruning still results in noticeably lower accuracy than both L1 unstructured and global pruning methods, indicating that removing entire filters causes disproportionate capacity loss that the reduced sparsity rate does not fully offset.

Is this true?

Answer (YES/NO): YES